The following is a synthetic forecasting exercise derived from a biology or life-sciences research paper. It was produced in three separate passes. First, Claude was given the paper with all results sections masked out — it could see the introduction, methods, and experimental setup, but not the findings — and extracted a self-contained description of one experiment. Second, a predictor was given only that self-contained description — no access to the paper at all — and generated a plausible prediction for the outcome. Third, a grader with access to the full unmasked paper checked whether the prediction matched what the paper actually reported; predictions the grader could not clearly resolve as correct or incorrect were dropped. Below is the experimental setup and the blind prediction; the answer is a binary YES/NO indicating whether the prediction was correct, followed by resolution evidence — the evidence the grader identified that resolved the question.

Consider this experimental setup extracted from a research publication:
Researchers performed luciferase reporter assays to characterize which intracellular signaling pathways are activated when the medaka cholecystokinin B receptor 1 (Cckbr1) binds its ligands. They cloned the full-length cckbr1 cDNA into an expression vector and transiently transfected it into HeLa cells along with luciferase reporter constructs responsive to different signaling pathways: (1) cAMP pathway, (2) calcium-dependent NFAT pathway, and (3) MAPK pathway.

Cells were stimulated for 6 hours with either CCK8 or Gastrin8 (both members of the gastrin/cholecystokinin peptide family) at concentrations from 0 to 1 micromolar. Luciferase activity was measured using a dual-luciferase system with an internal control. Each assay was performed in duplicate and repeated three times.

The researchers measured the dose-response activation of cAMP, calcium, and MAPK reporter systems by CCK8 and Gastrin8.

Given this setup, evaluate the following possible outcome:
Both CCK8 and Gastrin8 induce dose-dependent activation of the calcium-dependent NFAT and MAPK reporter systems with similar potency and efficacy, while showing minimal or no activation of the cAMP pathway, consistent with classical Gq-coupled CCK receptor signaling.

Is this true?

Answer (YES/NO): NO